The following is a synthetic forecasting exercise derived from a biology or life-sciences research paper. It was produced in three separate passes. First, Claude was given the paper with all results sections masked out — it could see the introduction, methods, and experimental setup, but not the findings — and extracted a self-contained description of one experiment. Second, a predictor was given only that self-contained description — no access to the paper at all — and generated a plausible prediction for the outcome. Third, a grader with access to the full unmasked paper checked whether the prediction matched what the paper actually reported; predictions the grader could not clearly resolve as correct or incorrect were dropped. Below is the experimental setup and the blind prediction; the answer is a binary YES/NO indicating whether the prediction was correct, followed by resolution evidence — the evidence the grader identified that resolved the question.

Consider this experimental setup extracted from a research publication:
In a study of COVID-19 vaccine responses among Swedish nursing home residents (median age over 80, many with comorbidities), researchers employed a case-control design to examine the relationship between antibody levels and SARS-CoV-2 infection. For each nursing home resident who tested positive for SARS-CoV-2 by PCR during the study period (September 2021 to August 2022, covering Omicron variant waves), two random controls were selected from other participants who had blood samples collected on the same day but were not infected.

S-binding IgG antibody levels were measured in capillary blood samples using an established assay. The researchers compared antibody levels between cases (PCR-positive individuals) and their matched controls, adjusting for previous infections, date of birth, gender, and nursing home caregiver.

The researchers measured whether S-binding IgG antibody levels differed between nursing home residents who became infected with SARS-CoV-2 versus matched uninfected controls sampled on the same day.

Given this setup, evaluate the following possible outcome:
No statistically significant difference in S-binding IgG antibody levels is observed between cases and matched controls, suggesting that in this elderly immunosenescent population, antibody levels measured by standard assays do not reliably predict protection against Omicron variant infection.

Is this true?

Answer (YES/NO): YES